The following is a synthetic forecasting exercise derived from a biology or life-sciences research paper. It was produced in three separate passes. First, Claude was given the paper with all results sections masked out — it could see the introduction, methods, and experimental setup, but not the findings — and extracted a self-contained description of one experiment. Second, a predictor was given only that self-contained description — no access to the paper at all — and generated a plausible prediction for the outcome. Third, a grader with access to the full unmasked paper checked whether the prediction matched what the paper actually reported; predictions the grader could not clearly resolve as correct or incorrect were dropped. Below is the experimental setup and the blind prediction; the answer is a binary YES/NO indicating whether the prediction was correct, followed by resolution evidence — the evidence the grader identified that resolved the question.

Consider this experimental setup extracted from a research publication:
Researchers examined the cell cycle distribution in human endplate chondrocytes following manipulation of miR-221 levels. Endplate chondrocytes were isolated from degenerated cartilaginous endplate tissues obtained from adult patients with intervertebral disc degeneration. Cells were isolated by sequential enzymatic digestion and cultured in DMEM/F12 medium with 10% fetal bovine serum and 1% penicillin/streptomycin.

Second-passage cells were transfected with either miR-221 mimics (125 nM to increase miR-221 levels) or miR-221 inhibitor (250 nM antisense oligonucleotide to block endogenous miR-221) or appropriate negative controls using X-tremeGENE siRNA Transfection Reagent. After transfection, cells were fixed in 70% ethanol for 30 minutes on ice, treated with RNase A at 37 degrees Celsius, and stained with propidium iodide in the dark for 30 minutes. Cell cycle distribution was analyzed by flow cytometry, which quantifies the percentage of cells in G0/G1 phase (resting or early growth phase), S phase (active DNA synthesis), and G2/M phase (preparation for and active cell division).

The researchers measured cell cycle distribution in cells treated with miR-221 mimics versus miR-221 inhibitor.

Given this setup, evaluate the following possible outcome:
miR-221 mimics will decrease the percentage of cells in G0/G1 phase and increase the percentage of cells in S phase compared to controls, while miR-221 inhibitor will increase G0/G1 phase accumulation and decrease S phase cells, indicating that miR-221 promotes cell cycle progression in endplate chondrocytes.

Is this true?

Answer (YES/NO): NO